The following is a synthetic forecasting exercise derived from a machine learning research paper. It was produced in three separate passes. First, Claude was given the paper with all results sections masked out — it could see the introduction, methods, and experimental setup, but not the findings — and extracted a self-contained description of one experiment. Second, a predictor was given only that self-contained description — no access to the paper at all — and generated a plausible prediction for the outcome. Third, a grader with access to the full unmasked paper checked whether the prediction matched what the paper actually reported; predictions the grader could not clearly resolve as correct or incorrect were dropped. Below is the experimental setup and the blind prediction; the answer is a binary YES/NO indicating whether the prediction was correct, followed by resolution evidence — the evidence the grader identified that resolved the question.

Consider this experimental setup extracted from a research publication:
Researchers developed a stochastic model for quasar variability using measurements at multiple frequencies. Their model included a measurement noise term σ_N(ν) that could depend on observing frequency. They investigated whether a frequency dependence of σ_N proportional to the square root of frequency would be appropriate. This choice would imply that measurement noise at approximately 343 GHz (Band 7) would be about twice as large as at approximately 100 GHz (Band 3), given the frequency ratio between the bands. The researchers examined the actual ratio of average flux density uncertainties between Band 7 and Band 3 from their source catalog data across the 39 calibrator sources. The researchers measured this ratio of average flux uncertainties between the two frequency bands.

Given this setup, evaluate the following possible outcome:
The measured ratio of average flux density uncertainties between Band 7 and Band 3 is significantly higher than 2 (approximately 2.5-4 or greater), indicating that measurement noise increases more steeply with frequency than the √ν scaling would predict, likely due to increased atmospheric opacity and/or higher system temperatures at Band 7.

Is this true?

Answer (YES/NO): NO